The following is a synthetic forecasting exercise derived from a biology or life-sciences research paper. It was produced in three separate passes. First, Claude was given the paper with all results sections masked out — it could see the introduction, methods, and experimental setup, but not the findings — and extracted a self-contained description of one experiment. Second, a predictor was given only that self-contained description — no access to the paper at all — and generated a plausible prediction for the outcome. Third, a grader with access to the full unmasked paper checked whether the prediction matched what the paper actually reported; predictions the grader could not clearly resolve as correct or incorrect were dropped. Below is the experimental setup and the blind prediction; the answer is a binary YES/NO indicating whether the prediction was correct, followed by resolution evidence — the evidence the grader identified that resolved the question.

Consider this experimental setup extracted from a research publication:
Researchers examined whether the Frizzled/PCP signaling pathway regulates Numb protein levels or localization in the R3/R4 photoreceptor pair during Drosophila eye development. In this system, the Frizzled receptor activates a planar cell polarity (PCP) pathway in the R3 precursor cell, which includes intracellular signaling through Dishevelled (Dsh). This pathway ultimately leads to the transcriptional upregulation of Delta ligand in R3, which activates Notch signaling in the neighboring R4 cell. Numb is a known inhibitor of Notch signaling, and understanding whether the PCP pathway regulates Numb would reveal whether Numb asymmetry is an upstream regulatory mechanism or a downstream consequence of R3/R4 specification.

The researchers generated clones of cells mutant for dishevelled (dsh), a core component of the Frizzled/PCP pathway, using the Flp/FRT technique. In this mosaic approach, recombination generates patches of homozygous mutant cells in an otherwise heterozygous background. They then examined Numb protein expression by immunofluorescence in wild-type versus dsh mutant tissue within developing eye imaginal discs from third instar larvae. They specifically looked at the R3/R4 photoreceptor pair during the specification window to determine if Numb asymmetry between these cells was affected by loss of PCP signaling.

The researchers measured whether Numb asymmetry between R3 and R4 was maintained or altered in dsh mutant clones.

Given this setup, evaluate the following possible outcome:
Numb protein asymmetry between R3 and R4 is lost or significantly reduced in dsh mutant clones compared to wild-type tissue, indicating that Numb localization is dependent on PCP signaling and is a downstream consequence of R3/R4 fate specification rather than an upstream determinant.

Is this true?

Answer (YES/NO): YES